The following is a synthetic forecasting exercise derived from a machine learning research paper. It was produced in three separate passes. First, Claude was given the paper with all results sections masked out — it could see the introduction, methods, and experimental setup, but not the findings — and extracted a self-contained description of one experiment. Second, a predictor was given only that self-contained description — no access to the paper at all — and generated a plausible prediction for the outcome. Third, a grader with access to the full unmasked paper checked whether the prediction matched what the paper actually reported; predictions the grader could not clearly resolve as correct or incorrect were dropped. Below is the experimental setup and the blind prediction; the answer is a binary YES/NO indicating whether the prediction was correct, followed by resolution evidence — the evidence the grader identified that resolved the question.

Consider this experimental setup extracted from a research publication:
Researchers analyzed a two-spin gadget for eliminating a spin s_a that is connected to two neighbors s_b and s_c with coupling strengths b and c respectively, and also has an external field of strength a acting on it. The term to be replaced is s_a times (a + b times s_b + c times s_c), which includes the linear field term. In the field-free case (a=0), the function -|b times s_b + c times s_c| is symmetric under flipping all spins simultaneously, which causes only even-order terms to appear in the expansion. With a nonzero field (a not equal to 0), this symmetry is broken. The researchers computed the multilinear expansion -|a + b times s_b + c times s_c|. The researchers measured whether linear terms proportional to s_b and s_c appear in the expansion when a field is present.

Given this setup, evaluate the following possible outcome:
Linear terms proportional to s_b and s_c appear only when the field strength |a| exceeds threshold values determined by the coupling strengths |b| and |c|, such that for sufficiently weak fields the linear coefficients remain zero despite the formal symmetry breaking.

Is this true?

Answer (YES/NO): NO